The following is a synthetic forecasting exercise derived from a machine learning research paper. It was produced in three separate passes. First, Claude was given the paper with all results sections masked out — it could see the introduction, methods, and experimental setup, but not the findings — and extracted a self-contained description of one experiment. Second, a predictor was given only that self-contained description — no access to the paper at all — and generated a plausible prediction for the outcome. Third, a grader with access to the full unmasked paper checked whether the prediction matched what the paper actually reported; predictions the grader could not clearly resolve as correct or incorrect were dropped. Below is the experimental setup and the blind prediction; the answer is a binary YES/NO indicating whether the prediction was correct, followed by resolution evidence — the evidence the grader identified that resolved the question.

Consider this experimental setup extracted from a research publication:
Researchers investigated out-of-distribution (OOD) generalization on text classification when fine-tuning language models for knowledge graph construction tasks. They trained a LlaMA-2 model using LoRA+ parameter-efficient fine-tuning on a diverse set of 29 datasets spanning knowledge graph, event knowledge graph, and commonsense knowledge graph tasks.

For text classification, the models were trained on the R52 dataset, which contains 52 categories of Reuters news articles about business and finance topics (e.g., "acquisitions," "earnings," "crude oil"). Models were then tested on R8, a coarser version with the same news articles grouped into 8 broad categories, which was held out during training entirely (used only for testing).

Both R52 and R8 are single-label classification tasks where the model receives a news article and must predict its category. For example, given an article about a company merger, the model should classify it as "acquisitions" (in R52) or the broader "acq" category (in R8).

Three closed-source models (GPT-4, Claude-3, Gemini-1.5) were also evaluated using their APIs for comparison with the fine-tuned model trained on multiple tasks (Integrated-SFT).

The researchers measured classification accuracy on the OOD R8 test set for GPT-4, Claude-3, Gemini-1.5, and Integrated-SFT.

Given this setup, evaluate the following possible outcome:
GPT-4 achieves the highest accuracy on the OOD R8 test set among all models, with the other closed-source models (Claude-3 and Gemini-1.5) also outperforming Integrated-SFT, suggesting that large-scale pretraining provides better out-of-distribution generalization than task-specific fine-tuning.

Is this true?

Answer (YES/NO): NO